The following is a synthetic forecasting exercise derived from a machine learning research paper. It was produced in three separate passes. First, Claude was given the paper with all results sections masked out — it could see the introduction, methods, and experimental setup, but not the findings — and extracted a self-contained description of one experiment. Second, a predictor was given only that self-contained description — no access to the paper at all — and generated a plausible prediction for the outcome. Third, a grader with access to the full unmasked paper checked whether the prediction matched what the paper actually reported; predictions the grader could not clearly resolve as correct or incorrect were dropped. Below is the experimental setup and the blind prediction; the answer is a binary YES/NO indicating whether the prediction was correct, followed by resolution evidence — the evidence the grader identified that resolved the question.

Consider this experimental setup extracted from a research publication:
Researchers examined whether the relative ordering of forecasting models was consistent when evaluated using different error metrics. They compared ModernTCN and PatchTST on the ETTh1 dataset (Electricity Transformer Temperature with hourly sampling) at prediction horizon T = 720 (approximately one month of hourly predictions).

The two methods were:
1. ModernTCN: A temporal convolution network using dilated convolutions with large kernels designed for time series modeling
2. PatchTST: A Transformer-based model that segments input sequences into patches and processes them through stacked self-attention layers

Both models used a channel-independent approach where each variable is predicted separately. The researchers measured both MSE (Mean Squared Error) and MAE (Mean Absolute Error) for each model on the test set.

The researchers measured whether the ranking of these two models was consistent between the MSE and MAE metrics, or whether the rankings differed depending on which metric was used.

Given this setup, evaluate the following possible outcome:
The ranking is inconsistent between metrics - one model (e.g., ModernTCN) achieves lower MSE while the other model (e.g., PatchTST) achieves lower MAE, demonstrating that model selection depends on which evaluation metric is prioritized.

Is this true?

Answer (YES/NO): YES